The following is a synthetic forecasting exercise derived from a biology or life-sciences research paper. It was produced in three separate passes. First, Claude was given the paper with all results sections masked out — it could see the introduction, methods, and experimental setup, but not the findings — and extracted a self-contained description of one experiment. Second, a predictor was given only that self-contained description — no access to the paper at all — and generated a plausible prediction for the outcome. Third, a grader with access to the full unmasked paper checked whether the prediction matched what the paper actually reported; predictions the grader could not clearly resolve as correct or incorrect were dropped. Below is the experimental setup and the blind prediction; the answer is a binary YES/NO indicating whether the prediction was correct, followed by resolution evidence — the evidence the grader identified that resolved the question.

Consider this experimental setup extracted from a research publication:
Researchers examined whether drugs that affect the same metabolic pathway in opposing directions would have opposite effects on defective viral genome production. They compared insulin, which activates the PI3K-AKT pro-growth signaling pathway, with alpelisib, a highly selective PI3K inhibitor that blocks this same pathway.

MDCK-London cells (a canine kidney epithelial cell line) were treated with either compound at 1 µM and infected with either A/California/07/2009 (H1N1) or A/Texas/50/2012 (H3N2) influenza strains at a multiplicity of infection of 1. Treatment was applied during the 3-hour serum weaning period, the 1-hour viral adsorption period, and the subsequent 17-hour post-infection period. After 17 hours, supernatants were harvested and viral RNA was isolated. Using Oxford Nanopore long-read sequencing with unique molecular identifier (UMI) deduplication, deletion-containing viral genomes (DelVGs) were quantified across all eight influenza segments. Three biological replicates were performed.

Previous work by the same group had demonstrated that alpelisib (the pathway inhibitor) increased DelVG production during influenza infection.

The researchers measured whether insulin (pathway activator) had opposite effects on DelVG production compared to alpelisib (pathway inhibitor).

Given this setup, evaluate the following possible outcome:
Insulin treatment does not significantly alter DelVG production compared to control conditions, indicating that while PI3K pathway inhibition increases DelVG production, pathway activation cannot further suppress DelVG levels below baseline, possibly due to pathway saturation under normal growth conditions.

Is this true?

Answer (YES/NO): NO